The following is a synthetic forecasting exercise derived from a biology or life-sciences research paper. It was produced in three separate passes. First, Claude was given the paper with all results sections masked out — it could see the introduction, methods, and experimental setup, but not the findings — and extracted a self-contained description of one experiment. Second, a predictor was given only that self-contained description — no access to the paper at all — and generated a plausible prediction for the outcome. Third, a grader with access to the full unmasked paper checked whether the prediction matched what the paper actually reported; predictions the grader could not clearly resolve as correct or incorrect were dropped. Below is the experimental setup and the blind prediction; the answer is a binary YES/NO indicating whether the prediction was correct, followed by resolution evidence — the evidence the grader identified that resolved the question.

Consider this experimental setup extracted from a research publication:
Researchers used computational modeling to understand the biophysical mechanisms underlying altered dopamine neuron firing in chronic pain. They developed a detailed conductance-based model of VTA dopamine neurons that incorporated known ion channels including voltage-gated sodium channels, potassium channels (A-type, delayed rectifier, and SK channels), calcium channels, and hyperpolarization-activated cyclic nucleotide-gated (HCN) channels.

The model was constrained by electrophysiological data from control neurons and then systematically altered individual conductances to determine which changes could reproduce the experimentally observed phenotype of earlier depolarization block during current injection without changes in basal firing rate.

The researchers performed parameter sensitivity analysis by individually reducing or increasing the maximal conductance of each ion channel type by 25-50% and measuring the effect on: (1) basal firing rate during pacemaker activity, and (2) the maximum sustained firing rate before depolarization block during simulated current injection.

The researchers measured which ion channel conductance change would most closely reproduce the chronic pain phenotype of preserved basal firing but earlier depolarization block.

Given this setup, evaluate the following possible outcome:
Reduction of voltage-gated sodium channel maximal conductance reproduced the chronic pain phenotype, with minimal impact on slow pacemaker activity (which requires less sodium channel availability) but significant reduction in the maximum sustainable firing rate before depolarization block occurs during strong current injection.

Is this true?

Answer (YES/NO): NO